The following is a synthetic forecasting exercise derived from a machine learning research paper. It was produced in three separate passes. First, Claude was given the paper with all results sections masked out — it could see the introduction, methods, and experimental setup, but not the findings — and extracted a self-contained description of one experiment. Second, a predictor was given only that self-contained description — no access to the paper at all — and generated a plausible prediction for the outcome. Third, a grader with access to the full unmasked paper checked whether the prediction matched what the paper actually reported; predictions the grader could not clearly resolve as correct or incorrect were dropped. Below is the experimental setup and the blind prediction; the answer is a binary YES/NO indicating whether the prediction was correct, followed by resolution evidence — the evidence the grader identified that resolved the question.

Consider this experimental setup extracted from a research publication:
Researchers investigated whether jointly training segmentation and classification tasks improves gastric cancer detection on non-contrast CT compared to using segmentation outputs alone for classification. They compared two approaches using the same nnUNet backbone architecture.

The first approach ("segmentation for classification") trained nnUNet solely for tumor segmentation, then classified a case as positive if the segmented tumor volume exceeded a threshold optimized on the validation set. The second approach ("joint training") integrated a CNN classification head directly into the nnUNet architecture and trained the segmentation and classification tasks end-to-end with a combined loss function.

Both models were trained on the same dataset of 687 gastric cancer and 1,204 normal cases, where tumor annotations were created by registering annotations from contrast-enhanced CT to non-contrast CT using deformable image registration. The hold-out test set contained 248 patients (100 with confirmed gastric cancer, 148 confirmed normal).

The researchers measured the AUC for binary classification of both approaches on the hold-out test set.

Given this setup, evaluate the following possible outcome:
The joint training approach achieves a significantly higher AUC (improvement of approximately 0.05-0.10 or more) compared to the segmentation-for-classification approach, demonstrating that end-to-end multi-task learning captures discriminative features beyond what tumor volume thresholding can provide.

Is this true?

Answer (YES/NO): NO